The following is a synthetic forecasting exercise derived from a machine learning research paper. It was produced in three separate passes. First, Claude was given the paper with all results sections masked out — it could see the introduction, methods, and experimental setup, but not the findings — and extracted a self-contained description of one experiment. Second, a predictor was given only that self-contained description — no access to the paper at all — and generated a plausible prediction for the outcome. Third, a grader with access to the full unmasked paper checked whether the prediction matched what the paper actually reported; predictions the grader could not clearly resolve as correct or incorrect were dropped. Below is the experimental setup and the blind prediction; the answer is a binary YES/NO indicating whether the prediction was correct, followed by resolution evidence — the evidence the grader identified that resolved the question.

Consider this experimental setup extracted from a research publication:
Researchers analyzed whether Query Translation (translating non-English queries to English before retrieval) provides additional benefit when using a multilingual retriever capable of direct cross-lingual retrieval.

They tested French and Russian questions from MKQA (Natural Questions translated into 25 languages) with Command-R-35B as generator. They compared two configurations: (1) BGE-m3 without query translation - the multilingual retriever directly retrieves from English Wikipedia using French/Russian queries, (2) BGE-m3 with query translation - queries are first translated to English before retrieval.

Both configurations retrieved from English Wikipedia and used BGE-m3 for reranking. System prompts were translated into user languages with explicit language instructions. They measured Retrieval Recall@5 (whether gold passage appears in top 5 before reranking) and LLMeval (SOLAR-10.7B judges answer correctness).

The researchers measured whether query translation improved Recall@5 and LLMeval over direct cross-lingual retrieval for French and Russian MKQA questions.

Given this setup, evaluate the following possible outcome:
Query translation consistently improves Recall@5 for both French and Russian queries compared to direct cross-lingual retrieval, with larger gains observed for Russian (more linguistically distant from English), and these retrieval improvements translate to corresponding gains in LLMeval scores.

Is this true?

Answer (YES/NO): NO